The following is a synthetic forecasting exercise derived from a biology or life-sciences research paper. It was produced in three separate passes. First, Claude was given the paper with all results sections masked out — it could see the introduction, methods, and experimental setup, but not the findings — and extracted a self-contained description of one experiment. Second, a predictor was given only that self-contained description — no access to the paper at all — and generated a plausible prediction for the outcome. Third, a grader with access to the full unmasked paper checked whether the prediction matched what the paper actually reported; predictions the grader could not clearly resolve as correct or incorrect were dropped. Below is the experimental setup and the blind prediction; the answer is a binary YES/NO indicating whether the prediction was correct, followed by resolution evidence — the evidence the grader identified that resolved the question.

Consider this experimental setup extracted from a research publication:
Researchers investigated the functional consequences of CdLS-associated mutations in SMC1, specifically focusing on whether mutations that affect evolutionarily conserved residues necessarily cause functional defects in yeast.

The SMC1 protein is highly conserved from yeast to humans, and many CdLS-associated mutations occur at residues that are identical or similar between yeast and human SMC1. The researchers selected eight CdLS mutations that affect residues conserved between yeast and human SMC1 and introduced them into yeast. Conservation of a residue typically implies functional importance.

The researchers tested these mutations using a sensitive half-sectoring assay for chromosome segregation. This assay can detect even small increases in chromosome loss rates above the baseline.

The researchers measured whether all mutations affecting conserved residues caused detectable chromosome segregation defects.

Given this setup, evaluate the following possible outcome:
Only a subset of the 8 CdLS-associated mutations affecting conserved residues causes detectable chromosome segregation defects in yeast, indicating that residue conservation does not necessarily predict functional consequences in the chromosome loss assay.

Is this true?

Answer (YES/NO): YES